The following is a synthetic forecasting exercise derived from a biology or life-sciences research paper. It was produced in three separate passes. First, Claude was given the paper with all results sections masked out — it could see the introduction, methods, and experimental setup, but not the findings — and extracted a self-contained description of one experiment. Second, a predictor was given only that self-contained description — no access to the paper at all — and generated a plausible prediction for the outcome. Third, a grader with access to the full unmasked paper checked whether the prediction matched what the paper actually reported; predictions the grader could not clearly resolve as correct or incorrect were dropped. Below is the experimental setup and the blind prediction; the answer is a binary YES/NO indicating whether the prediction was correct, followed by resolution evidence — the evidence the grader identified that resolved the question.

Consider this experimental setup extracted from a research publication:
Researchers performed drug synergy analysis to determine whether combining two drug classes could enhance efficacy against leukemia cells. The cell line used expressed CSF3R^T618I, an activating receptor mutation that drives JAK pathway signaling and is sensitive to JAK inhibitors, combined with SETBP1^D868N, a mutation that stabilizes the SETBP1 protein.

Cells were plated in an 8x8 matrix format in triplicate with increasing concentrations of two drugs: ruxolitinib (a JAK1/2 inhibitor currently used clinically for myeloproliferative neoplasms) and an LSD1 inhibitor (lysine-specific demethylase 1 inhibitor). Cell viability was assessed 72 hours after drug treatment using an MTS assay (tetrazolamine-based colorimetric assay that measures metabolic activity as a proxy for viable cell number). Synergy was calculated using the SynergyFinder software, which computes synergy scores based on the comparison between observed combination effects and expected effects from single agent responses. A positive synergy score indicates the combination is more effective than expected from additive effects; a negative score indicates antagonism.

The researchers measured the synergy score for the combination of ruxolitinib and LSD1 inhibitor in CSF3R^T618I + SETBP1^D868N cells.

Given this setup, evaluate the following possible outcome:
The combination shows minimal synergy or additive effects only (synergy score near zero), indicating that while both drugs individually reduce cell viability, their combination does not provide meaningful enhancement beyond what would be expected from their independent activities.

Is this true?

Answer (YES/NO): NO